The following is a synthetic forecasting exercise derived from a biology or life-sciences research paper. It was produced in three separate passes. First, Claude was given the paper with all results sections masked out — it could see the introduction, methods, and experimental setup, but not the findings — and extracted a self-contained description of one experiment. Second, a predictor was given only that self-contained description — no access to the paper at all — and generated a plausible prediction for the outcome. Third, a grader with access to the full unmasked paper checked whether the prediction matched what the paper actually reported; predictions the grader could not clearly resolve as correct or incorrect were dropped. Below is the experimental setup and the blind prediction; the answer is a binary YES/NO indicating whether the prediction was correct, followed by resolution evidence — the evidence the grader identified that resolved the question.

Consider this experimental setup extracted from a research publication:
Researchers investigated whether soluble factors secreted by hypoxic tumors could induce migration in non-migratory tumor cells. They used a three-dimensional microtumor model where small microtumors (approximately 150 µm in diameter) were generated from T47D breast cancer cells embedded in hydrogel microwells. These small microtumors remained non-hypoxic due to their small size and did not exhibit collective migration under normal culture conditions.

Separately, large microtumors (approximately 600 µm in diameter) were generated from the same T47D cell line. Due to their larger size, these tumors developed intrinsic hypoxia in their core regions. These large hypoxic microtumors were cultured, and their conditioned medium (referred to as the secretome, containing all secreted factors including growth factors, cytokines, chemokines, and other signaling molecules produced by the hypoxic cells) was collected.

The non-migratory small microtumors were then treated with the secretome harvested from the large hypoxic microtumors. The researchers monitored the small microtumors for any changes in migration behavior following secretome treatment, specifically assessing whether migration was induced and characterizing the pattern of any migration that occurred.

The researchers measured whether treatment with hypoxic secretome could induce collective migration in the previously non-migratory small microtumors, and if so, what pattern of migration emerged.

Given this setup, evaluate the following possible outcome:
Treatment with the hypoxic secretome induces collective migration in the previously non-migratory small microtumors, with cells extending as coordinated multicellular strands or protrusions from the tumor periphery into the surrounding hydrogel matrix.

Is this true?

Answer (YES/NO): YES